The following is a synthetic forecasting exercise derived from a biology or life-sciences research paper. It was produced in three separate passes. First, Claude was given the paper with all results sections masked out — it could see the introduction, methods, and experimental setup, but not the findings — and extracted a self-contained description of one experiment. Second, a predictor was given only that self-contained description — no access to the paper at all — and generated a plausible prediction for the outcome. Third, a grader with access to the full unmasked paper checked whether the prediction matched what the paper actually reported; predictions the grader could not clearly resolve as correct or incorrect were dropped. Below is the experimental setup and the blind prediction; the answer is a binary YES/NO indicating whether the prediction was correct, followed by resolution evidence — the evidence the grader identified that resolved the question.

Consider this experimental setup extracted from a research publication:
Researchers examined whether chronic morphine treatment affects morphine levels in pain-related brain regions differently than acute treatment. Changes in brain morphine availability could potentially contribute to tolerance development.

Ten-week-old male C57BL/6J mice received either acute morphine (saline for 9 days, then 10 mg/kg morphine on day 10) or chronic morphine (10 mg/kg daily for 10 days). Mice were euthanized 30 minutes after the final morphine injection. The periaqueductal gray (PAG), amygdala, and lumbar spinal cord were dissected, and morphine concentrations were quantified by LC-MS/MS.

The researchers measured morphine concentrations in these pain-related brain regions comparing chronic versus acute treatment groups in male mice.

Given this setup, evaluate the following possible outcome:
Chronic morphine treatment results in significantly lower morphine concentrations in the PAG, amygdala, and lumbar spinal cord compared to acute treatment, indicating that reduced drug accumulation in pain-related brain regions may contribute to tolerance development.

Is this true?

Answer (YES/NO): NO